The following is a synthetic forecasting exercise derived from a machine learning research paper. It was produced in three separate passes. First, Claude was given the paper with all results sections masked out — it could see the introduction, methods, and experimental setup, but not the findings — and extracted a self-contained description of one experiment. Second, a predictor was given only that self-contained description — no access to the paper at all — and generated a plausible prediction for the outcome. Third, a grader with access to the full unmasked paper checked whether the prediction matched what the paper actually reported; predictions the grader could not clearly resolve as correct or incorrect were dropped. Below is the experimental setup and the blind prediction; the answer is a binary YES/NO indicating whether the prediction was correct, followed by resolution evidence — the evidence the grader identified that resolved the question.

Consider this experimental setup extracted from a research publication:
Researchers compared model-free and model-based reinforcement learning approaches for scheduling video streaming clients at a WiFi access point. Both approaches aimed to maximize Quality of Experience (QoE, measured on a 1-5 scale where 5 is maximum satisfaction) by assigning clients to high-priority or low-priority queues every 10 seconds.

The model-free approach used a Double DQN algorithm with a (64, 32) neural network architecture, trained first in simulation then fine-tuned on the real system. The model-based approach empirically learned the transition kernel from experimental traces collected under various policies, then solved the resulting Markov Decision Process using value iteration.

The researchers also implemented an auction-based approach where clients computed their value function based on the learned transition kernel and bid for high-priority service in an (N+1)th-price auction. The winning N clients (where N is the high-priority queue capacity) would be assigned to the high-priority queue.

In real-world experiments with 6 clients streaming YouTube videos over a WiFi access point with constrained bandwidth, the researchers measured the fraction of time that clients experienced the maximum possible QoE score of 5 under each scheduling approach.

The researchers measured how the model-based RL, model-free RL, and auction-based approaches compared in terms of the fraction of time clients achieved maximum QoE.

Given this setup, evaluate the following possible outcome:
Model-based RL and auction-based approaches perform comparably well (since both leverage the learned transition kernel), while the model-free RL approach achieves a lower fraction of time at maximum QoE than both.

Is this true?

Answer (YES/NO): YES